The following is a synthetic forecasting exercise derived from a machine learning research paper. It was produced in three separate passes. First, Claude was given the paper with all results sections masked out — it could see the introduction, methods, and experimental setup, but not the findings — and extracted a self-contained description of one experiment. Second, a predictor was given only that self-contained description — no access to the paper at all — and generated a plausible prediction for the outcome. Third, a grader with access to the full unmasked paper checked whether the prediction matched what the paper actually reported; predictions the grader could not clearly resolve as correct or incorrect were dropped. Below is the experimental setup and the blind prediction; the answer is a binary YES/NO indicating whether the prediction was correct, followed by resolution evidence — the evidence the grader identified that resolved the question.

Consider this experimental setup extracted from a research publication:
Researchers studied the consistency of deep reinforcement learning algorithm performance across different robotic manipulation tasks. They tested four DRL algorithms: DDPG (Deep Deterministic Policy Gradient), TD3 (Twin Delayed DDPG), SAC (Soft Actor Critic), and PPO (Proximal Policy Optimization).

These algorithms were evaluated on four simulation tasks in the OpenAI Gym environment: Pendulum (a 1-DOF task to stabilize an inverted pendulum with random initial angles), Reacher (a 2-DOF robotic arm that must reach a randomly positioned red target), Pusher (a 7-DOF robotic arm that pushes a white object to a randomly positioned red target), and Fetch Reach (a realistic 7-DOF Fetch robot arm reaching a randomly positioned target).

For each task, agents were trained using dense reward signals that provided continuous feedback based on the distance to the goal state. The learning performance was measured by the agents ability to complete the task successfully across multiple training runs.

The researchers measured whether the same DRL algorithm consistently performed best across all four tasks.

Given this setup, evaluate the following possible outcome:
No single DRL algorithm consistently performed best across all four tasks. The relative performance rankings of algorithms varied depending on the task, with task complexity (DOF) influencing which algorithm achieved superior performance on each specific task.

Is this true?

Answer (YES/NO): NO